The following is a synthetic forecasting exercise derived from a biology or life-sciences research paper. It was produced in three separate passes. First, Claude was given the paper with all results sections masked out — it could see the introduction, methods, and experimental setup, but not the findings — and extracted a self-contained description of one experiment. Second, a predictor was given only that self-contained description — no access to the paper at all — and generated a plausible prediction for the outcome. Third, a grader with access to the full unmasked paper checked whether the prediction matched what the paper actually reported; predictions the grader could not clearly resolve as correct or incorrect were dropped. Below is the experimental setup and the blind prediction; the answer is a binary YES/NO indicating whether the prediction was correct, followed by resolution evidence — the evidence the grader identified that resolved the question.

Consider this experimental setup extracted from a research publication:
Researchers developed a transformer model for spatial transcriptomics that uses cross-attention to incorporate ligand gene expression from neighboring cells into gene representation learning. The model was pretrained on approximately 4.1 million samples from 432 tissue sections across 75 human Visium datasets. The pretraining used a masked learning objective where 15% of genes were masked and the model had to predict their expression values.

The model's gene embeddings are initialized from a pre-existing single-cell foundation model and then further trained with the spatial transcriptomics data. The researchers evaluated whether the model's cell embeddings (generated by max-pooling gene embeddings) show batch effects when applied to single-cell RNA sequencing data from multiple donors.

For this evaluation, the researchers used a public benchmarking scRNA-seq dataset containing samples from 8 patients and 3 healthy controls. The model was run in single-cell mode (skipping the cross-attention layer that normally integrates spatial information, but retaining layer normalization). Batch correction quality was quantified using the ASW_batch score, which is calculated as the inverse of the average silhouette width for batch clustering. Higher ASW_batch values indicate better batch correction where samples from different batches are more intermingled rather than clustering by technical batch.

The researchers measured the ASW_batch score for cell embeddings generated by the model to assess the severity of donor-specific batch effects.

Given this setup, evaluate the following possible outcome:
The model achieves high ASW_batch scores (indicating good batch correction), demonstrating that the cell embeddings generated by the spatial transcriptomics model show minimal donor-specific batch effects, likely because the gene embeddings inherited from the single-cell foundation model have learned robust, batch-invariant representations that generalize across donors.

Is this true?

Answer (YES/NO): YES